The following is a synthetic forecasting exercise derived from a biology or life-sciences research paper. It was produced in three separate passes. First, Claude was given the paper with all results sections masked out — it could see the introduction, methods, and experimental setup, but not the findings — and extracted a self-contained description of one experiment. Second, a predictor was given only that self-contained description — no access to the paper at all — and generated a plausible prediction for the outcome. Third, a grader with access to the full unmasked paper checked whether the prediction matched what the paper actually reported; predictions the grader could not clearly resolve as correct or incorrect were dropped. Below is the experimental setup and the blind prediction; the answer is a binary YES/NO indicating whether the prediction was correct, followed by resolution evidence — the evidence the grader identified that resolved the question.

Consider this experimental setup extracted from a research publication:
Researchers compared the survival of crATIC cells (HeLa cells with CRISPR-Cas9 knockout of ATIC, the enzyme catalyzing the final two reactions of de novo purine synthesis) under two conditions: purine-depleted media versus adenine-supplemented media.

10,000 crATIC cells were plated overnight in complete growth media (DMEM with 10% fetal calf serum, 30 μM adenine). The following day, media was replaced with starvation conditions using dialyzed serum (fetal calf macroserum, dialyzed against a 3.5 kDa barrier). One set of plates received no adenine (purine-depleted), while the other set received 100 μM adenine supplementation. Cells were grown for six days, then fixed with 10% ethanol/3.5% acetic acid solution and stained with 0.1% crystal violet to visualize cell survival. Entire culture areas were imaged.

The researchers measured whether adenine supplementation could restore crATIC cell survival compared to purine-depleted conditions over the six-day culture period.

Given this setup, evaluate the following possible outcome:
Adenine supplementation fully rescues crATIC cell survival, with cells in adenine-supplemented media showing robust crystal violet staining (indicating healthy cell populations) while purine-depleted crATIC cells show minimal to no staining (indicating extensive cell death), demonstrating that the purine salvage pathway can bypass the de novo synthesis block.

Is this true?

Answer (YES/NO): YES